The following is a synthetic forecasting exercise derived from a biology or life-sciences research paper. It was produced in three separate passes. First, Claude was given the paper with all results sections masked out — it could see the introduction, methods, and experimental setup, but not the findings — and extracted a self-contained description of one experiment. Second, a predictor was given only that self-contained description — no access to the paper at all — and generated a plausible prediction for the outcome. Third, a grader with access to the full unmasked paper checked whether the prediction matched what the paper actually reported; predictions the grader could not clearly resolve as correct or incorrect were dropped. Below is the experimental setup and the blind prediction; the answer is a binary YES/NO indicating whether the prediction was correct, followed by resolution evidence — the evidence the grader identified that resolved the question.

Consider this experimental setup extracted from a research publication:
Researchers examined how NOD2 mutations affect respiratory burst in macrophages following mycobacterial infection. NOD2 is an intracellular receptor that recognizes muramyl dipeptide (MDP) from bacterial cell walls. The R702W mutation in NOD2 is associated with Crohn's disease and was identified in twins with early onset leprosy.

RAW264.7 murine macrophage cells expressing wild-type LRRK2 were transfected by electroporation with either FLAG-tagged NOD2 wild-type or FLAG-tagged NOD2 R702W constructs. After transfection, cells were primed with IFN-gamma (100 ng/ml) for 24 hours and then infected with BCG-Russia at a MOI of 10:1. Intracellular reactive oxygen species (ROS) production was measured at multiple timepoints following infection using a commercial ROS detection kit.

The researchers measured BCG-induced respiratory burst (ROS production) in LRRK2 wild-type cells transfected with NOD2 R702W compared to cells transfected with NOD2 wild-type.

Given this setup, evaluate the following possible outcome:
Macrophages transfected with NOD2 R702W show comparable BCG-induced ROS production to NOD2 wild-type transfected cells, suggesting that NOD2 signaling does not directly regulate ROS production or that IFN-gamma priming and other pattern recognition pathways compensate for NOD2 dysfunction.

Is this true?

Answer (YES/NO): NO